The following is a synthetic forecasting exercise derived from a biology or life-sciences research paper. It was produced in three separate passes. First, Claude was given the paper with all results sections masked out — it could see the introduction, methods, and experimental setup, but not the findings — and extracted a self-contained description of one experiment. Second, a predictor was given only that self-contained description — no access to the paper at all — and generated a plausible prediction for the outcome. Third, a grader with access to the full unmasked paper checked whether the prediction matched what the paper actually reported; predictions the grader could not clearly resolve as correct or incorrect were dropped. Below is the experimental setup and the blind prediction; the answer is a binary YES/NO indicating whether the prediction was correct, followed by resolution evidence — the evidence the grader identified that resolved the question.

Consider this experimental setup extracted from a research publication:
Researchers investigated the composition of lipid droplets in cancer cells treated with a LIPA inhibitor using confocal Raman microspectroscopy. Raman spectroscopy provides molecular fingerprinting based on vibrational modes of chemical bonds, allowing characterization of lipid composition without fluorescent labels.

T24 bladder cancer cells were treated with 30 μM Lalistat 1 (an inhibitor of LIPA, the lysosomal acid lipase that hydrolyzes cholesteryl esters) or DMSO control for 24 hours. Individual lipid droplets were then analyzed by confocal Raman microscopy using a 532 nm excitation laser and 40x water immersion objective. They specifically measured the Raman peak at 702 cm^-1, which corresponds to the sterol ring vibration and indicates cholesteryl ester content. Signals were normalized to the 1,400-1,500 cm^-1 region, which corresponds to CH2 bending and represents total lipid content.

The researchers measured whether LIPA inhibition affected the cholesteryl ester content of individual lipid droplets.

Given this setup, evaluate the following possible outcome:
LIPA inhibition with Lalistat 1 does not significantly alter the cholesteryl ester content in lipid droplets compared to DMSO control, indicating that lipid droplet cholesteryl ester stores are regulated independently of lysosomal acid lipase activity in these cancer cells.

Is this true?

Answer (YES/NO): NO